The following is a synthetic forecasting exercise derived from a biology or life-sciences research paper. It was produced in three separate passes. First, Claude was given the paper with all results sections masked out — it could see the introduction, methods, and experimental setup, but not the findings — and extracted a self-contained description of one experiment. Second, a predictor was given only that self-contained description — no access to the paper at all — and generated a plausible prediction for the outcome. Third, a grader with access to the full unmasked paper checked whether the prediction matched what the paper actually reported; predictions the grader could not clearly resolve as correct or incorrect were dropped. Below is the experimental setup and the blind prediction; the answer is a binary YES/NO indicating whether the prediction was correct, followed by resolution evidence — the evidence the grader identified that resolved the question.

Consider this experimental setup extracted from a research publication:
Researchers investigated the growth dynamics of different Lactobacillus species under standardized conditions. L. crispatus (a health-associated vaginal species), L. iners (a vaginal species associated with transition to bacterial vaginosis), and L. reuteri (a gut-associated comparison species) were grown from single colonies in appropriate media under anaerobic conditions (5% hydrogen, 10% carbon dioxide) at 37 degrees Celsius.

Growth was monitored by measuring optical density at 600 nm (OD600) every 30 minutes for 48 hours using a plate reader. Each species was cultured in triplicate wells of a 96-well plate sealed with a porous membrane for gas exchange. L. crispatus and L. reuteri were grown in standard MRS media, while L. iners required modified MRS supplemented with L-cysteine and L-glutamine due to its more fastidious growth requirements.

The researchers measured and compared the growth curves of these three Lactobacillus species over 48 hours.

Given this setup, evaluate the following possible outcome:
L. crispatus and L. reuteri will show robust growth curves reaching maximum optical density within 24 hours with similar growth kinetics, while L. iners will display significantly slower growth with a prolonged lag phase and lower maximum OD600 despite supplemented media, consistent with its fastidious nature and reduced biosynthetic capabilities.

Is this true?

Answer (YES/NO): NO